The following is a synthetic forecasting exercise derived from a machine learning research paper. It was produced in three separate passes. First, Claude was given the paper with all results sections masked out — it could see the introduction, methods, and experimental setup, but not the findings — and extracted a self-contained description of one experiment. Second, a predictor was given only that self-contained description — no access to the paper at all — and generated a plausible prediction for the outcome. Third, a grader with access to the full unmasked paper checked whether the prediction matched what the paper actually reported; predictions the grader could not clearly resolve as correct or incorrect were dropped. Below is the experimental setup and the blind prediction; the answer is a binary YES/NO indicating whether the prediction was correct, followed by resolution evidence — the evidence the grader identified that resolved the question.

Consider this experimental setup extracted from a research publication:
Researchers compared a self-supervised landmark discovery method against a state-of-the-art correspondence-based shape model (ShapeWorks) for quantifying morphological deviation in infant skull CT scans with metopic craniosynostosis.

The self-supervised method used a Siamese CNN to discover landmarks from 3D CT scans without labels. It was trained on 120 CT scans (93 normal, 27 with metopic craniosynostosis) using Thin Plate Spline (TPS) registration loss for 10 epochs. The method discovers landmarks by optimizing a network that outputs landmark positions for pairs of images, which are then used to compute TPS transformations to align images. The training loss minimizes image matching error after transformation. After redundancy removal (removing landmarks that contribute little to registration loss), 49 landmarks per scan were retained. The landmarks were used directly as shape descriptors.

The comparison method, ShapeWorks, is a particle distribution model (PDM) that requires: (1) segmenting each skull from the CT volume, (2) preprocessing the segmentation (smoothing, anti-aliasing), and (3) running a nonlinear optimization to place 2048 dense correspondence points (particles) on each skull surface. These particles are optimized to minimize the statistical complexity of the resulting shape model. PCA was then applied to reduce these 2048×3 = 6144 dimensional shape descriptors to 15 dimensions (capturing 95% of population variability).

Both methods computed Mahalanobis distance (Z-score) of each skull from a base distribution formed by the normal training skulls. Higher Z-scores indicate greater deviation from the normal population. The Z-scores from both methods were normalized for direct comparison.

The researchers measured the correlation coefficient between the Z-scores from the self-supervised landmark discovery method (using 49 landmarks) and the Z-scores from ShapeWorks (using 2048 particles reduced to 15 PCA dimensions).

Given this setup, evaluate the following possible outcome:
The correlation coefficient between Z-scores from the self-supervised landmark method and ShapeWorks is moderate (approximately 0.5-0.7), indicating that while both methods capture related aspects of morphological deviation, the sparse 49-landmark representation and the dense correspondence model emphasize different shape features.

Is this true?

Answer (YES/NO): NO